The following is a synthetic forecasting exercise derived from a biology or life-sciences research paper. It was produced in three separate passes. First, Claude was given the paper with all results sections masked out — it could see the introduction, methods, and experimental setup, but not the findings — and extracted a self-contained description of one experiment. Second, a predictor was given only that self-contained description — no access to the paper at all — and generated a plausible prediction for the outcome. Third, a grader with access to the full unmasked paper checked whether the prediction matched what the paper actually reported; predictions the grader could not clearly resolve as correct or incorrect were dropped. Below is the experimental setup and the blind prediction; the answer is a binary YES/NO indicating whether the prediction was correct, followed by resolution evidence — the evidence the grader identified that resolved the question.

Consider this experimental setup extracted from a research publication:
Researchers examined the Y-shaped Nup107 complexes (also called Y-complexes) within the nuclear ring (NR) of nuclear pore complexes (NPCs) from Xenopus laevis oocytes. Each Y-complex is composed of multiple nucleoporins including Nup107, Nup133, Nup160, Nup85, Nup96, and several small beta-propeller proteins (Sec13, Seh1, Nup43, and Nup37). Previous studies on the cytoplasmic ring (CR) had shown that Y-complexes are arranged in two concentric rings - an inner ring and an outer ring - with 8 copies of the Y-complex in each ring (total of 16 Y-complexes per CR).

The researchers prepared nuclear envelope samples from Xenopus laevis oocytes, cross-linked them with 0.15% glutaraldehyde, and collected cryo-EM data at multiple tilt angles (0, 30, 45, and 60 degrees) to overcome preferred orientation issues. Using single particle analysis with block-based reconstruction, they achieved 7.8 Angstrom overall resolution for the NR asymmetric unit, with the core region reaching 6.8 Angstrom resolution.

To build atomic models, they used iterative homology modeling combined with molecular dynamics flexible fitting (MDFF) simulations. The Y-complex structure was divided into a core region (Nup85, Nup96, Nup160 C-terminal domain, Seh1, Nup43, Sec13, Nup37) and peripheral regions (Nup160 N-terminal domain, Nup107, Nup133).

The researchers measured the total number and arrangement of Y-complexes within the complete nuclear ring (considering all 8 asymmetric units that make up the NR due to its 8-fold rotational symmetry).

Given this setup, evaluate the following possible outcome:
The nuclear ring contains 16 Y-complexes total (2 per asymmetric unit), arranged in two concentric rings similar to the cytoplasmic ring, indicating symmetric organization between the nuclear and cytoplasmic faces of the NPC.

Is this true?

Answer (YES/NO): YES